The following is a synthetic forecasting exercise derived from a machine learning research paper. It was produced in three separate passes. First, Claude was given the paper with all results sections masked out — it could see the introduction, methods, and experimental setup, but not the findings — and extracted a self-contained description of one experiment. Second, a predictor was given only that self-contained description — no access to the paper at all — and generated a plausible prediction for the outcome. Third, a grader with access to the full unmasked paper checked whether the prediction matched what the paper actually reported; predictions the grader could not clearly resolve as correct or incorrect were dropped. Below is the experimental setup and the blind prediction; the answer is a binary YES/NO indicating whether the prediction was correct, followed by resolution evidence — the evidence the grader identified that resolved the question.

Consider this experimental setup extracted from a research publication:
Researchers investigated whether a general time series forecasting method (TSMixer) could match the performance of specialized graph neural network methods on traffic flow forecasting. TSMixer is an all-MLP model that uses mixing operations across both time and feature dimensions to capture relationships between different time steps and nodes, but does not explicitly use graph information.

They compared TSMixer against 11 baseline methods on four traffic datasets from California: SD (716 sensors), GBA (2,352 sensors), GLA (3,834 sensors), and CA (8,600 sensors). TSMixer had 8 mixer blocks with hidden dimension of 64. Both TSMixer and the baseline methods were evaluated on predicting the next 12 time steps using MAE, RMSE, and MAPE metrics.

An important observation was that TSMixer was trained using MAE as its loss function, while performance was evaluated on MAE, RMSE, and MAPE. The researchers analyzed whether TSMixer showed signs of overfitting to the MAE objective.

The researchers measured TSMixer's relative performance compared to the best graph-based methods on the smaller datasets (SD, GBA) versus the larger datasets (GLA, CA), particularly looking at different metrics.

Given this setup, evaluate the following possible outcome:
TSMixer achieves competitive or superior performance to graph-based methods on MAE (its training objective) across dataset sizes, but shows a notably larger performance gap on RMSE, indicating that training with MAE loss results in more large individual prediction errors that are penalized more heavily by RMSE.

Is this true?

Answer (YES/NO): NO